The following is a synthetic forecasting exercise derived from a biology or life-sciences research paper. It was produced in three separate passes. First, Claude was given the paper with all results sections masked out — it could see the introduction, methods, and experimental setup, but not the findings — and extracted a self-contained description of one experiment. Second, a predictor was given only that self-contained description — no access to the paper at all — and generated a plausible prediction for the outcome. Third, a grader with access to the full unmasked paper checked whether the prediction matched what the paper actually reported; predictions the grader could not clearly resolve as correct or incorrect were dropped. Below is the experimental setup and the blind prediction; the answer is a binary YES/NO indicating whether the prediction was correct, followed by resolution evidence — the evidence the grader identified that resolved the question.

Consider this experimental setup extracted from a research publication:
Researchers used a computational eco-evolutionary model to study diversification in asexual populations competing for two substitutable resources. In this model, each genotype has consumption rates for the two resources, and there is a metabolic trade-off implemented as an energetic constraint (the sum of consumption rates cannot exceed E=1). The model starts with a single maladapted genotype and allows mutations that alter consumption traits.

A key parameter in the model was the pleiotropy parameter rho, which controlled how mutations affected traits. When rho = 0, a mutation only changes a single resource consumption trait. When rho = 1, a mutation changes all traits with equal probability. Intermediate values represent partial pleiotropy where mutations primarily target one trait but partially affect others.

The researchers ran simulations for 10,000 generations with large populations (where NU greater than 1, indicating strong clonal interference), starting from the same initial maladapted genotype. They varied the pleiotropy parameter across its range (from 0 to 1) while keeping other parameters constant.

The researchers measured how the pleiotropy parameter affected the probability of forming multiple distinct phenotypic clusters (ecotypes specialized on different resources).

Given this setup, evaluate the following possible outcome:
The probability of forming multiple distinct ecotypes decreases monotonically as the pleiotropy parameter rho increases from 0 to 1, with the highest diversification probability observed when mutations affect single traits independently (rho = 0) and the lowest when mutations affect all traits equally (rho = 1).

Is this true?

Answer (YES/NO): YES